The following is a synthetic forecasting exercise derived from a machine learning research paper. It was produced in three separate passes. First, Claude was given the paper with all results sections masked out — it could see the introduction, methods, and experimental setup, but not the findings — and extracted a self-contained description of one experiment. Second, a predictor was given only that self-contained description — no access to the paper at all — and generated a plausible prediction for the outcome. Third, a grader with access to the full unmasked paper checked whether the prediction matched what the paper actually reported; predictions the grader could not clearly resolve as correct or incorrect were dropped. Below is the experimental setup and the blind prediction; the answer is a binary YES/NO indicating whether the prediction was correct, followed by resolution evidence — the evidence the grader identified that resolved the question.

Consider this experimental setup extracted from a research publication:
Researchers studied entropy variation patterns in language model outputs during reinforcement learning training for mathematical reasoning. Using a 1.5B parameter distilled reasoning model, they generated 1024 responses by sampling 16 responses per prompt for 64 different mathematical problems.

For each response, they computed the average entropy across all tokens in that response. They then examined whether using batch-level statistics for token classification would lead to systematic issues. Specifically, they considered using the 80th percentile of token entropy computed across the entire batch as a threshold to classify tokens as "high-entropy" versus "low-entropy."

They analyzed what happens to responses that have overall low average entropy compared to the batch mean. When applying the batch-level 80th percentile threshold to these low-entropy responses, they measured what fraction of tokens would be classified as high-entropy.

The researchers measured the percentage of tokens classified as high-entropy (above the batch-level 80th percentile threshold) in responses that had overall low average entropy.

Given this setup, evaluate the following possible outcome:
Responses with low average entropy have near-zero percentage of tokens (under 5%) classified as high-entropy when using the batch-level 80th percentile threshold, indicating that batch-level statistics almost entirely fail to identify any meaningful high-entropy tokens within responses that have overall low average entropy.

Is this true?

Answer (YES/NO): YES